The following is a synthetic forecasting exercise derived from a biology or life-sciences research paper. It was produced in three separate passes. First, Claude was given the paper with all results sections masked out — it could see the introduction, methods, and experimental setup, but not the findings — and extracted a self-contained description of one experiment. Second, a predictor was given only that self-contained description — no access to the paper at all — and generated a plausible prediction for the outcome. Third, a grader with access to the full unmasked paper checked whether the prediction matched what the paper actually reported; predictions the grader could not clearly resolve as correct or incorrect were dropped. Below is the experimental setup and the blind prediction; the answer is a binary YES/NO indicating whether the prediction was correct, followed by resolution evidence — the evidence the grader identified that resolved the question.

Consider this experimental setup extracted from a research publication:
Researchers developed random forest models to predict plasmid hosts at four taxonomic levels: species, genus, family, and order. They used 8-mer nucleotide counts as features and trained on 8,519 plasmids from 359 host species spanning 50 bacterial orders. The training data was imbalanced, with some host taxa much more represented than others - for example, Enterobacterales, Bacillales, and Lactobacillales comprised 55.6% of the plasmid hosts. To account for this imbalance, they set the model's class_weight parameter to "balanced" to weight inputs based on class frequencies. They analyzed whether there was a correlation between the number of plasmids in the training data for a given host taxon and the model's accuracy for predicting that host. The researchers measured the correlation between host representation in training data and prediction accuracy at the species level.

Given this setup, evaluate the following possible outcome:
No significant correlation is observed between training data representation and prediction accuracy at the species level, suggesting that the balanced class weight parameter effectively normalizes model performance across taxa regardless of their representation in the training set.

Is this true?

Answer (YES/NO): NO